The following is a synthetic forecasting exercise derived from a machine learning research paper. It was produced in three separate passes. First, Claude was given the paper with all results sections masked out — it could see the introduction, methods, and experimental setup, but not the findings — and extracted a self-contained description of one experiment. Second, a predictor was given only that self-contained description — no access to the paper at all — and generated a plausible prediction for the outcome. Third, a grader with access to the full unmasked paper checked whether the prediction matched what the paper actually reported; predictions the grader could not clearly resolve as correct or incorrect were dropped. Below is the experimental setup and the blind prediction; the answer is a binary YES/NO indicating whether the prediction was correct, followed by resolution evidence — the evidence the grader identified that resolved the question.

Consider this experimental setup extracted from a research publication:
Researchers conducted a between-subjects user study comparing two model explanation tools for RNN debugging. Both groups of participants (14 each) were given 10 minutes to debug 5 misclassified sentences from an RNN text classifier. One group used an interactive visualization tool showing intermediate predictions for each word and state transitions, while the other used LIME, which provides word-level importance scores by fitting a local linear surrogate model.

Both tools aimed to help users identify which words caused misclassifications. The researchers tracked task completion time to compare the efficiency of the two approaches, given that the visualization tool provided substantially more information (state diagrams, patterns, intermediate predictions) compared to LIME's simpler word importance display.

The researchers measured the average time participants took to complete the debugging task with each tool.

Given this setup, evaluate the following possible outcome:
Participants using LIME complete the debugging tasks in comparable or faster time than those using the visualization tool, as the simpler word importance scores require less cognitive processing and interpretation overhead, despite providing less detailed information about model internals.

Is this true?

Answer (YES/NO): YES